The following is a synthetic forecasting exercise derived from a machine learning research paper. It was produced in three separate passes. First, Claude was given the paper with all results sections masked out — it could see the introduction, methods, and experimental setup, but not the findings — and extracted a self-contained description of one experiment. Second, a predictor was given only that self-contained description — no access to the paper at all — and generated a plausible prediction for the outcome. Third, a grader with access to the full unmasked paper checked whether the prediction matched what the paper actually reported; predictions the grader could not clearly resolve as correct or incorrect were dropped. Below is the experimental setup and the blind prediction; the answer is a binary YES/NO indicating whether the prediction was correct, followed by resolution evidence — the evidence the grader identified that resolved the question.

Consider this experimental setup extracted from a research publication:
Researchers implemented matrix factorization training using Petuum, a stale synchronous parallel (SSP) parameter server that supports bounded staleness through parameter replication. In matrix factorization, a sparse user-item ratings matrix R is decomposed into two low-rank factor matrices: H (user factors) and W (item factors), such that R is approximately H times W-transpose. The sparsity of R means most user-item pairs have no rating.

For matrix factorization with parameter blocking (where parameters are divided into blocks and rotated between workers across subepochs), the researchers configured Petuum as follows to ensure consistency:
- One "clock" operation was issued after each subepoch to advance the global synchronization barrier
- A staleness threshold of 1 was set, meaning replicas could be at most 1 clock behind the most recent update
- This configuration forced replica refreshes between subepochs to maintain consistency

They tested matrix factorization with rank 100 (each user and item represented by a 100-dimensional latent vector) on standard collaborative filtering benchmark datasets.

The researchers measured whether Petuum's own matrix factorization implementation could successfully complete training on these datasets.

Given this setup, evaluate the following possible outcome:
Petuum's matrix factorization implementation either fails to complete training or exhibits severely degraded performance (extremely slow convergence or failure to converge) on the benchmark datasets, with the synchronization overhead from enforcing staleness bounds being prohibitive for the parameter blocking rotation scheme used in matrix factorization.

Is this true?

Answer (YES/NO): NO